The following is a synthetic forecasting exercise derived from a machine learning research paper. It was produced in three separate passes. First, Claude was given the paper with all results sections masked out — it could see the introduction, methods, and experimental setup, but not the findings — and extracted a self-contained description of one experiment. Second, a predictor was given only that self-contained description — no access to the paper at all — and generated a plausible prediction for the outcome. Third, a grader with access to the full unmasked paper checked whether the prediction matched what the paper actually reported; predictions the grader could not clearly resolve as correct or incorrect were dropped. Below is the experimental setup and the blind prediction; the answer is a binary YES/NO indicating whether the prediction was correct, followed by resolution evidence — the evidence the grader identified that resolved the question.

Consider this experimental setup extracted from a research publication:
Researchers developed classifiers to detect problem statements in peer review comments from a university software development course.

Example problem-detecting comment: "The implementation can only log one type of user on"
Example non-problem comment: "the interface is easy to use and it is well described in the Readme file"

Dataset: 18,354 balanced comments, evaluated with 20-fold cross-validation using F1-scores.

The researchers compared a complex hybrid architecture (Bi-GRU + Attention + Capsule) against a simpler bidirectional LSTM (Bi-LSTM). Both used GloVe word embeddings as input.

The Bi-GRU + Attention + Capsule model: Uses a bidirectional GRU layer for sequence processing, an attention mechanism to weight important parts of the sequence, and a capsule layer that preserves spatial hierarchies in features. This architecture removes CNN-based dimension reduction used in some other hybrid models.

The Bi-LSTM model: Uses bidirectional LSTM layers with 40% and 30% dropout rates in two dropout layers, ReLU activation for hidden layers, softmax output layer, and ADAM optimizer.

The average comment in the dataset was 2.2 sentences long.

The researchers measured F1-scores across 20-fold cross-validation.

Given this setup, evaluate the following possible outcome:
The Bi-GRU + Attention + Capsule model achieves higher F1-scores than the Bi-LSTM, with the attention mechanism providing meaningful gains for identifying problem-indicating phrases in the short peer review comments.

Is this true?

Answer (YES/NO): NO